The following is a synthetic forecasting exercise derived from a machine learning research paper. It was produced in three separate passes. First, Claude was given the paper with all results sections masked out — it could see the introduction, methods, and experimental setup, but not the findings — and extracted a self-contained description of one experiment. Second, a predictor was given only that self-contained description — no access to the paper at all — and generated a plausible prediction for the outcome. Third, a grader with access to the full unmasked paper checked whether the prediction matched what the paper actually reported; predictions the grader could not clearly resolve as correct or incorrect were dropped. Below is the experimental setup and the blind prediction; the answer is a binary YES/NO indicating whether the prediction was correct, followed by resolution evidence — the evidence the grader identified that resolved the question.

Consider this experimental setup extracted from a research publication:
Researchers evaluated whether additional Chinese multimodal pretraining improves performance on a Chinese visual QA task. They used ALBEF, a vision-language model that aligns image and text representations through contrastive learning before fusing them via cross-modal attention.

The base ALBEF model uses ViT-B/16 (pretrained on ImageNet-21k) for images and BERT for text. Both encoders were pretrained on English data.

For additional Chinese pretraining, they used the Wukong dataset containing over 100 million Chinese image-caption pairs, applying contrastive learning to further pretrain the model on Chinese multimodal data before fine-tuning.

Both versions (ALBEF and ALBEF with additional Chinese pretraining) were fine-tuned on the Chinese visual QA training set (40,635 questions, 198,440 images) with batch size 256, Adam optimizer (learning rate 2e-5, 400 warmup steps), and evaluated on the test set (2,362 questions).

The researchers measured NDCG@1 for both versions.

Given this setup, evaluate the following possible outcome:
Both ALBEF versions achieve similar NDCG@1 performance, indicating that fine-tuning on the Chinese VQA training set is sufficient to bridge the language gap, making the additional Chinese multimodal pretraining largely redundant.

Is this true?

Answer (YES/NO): NO